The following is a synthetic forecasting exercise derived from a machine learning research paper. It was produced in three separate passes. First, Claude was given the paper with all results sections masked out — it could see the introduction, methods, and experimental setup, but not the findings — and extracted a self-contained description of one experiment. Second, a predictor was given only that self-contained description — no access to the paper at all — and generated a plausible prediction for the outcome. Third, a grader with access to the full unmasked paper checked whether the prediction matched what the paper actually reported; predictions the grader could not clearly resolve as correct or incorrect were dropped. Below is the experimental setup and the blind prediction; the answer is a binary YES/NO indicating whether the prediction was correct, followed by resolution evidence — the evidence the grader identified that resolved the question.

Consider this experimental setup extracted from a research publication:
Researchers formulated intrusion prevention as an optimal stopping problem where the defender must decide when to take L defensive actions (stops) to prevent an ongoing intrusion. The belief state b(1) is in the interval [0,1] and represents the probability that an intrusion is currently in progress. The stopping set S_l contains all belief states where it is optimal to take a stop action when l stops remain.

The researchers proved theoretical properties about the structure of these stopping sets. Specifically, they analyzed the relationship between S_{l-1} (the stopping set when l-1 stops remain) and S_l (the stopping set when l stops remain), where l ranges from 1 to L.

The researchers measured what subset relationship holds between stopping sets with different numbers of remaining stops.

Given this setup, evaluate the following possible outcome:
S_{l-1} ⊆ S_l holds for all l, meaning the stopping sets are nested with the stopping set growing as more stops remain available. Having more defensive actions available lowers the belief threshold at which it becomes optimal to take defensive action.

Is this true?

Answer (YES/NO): YES